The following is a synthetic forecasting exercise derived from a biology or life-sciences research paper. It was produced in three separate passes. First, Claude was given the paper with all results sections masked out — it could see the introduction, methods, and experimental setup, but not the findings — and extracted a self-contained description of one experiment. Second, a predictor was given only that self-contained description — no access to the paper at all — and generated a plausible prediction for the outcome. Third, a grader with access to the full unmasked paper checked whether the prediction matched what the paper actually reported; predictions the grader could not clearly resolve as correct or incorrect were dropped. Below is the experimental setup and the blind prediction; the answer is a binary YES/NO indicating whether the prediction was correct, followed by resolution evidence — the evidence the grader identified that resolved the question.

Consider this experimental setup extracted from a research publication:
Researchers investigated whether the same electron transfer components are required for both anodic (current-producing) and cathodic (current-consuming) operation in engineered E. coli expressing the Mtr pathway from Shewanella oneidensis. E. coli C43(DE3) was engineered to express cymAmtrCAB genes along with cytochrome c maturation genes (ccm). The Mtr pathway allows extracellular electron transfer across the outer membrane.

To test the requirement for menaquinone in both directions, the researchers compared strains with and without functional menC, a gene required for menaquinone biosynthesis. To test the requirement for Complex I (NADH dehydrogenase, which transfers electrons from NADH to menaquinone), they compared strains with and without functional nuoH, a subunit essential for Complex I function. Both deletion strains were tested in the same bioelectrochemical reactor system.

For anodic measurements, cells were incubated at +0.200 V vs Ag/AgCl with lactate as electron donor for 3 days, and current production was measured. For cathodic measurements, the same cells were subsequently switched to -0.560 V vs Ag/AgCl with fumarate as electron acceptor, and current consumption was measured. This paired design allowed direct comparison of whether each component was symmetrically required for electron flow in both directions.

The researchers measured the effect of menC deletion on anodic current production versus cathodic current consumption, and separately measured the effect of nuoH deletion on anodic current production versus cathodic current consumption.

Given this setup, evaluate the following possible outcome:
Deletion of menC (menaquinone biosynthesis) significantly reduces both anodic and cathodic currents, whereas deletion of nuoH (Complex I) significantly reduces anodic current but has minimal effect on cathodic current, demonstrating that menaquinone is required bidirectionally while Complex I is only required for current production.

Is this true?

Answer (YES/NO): NO